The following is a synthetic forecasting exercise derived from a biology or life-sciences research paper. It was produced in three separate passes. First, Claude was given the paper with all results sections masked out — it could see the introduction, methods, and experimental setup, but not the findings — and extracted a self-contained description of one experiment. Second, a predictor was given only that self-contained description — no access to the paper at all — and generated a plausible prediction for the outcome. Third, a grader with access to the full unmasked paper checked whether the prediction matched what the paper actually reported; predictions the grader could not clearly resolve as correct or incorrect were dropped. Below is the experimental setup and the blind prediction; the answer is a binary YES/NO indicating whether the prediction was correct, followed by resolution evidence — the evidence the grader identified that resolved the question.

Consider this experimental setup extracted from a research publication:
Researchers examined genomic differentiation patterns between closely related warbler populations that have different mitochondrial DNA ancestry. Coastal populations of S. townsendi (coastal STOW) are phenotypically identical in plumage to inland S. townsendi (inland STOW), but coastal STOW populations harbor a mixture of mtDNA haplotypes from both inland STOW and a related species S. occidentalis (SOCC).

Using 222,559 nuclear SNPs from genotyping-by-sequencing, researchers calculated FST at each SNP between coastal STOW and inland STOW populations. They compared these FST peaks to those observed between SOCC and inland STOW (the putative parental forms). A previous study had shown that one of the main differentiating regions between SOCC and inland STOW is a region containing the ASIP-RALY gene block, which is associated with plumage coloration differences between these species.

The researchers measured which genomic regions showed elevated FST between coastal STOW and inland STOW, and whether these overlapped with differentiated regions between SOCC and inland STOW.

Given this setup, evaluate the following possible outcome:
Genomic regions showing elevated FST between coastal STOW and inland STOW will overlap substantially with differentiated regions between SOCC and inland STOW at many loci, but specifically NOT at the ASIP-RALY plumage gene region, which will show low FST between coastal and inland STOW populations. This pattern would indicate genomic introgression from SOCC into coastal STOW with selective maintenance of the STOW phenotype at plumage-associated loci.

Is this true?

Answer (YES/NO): YES